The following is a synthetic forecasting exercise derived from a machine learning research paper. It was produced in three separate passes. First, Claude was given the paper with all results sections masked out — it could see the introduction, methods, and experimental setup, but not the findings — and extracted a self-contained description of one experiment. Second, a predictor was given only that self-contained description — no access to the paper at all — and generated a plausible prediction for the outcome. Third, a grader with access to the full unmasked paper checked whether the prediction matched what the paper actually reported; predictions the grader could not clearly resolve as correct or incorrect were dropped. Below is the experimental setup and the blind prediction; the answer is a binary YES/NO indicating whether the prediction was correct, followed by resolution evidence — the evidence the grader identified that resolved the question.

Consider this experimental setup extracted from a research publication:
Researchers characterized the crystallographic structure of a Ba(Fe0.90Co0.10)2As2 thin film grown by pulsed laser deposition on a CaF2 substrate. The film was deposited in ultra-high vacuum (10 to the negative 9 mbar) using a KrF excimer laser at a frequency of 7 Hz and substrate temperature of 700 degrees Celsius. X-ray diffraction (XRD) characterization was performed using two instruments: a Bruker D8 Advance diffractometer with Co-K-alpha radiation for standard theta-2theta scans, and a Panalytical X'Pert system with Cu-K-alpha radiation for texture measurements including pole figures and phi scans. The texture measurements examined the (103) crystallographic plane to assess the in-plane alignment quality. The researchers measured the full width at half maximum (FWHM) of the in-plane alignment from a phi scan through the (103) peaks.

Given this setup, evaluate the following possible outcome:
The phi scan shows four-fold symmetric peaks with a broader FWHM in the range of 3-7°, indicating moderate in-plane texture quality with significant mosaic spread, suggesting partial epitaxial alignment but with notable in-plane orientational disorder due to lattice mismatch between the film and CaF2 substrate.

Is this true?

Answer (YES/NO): NO